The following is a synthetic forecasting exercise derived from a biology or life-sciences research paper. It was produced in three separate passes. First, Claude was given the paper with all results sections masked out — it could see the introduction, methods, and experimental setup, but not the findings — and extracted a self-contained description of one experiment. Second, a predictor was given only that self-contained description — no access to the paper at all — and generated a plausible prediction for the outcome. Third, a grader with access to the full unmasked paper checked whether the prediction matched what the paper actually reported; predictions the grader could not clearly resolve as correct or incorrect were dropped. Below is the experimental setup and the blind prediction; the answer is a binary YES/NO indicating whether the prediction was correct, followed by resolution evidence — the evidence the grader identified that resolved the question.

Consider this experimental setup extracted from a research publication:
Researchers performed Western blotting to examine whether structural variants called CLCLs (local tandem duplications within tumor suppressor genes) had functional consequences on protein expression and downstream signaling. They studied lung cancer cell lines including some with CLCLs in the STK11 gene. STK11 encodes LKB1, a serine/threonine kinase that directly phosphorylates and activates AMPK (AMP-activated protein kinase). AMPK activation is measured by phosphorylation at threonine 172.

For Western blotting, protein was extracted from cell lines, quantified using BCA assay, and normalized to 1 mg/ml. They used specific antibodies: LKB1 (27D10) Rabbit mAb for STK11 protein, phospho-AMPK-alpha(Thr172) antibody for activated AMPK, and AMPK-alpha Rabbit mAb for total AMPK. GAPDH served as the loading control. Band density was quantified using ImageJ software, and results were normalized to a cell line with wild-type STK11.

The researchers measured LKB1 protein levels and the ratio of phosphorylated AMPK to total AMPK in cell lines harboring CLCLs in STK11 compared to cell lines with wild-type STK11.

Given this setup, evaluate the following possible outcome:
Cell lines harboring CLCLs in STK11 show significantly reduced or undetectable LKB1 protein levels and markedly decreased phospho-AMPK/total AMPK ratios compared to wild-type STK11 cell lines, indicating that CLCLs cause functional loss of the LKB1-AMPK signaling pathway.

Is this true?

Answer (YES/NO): YES